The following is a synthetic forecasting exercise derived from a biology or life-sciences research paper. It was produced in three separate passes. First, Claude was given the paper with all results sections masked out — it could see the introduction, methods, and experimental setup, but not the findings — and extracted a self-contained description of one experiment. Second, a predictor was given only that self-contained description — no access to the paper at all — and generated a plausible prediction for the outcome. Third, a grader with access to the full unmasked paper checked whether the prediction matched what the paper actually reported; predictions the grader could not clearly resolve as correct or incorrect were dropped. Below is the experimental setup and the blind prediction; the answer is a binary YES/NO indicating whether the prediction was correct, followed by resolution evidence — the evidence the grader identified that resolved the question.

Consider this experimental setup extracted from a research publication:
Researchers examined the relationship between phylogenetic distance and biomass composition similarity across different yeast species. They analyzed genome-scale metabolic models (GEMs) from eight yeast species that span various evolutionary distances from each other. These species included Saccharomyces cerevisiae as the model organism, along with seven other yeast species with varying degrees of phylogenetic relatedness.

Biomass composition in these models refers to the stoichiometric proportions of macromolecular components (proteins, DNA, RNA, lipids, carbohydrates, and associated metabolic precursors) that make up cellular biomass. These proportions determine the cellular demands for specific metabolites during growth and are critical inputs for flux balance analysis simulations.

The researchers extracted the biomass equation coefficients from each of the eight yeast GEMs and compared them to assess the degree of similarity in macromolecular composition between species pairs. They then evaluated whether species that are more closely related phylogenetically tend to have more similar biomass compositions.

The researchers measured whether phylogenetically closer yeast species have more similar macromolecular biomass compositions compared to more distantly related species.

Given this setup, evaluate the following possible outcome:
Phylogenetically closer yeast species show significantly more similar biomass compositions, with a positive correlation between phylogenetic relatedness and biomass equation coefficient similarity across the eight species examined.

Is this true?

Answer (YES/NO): NO